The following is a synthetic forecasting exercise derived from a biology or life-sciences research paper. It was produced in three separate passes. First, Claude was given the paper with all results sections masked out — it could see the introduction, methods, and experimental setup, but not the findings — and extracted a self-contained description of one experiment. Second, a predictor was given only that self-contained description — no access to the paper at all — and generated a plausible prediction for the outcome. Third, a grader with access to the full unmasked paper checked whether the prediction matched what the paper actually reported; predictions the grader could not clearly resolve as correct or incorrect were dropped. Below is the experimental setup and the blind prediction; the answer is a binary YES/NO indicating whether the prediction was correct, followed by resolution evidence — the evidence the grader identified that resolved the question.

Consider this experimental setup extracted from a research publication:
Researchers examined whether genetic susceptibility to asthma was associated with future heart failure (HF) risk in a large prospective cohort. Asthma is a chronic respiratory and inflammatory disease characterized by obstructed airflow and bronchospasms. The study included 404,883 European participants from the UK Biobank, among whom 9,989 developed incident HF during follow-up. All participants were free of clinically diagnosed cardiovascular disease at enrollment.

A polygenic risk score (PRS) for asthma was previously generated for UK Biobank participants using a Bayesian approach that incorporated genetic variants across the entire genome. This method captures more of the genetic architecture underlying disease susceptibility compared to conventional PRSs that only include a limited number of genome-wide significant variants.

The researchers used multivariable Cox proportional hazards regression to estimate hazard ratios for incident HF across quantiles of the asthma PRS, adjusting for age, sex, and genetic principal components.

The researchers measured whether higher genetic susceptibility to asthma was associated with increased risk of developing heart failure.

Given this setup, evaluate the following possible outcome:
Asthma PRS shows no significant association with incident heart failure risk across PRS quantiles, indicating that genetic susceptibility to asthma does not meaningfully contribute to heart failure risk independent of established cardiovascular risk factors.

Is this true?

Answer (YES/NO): NO